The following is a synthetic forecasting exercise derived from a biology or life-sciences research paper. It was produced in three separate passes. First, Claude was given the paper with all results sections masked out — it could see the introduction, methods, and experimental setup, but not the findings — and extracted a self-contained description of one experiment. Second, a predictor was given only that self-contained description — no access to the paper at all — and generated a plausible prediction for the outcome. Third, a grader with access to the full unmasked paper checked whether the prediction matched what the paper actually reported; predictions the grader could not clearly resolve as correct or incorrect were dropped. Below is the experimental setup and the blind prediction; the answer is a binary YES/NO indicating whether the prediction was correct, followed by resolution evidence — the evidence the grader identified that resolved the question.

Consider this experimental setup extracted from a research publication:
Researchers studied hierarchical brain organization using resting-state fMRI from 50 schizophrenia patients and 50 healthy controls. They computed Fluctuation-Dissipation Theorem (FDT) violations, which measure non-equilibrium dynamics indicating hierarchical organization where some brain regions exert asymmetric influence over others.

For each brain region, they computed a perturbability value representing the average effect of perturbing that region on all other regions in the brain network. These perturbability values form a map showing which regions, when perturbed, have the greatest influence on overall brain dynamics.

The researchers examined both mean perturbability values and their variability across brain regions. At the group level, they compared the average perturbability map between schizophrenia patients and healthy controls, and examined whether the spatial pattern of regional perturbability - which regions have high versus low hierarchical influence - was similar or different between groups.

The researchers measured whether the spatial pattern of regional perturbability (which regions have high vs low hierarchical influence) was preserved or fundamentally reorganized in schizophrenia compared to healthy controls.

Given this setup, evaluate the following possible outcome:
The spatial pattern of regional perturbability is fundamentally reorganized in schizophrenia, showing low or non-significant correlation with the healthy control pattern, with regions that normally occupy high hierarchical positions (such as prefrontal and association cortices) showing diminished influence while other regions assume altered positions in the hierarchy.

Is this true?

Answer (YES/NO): NO